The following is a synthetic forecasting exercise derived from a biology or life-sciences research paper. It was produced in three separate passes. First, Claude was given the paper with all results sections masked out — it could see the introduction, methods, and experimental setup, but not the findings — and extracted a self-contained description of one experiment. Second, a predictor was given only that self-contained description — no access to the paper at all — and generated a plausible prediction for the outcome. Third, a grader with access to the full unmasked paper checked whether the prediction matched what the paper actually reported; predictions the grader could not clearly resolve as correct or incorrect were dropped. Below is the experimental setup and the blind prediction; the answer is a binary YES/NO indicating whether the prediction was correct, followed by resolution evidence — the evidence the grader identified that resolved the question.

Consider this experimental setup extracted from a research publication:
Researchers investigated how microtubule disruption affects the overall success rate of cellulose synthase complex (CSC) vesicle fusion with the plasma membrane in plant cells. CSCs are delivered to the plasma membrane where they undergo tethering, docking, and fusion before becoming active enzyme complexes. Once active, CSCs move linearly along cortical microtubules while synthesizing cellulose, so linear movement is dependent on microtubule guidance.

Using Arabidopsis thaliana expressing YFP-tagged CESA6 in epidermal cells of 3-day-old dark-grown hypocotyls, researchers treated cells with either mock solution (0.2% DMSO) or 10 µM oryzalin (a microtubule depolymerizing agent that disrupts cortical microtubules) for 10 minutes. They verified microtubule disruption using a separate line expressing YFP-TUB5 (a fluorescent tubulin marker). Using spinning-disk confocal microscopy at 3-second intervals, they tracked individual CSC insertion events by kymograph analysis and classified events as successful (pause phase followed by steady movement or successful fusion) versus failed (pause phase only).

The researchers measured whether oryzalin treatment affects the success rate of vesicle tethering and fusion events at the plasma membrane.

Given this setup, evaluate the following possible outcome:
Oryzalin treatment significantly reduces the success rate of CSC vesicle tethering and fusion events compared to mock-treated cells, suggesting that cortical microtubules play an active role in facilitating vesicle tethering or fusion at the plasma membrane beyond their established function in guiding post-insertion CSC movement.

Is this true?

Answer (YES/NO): NO